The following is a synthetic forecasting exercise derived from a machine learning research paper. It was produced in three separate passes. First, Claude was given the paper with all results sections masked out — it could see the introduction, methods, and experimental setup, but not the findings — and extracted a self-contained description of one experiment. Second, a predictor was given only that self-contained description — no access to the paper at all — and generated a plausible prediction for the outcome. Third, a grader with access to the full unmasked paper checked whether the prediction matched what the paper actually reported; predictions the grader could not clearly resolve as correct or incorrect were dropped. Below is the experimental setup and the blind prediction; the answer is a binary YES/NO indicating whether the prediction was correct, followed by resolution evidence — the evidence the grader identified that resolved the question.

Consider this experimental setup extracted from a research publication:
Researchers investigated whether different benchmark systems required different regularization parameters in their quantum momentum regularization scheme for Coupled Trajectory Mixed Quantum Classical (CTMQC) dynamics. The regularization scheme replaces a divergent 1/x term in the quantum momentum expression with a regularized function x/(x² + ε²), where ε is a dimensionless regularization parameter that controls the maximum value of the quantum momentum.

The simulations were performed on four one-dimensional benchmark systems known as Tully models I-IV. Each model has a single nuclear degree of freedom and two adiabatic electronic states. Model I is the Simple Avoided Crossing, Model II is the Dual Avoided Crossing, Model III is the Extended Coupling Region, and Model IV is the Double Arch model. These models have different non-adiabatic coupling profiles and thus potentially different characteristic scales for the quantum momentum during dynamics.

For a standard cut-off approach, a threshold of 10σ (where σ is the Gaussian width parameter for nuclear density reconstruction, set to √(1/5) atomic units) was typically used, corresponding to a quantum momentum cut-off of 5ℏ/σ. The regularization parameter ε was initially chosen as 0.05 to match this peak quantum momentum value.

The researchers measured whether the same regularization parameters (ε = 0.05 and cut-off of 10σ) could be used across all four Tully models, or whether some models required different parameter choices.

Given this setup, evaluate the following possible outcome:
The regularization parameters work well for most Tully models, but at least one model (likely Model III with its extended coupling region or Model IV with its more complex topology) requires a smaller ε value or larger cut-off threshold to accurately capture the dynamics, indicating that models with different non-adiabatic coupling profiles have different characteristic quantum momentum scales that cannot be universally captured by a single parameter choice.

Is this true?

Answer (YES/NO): YES